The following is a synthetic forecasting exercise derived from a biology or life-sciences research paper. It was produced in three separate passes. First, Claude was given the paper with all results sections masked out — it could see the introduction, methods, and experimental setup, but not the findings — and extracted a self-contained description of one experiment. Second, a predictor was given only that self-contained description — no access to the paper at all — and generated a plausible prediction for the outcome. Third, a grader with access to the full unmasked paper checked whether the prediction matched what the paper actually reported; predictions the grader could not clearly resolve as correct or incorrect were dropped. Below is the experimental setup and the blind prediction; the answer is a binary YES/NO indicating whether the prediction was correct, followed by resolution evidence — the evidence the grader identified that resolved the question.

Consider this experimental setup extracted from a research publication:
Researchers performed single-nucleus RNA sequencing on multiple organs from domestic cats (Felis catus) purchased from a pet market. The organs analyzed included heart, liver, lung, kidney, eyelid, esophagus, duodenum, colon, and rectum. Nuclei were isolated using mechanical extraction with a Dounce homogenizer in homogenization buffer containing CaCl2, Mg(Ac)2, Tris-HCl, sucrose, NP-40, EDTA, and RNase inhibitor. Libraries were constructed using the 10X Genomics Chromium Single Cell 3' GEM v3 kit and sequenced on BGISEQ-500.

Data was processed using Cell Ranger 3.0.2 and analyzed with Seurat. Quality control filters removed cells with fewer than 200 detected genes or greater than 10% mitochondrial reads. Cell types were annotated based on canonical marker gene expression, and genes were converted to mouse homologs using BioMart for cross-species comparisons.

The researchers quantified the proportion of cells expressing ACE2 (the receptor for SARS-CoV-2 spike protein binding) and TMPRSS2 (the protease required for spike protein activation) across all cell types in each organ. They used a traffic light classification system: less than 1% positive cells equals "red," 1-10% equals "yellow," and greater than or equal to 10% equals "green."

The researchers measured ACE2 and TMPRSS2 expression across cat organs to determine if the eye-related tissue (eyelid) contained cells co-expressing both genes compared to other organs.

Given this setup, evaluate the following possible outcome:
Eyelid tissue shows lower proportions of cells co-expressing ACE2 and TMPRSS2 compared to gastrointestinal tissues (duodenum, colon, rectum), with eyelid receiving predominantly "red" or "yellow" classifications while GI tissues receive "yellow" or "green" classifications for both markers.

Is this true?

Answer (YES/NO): NO